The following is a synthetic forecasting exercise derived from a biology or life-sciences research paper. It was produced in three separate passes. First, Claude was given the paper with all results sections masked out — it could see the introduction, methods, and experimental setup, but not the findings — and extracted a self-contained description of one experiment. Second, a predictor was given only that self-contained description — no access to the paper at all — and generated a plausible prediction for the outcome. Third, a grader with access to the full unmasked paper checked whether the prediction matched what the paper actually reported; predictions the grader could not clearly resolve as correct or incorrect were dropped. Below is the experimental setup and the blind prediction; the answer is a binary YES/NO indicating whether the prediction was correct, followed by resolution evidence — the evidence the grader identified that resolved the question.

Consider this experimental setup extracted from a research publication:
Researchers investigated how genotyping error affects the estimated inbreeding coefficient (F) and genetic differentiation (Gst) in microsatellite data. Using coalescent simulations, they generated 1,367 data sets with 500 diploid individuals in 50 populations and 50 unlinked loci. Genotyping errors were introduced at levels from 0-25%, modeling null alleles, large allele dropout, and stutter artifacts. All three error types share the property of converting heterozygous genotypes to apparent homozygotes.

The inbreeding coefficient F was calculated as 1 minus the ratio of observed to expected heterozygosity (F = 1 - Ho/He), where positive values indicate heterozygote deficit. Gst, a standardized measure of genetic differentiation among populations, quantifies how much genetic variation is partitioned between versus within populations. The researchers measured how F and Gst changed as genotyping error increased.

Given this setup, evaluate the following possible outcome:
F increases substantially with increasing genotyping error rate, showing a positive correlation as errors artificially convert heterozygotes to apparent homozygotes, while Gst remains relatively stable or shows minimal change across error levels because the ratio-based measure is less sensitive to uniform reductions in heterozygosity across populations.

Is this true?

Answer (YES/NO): NO